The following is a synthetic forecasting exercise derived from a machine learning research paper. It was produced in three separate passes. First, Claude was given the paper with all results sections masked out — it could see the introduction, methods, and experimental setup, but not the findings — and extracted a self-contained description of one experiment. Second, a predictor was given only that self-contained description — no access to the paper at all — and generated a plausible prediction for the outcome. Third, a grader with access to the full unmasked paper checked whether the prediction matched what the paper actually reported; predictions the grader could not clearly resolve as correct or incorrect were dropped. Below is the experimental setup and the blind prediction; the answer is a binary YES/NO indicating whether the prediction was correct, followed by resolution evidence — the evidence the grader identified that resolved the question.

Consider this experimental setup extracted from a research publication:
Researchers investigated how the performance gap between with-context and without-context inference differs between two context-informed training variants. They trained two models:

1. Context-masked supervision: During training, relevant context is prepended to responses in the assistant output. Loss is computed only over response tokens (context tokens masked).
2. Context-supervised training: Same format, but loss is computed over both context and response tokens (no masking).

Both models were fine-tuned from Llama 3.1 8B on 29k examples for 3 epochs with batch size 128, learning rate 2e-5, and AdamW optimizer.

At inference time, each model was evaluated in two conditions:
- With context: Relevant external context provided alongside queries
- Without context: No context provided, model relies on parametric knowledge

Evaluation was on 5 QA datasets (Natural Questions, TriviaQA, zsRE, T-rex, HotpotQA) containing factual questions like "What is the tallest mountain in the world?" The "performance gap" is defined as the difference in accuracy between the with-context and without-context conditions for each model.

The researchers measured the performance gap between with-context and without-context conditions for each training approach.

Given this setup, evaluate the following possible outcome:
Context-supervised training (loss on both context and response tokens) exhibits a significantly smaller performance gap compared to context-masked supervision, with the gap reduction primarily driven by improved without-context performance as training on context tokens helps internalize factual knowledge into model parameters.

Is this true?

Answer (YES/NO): YES